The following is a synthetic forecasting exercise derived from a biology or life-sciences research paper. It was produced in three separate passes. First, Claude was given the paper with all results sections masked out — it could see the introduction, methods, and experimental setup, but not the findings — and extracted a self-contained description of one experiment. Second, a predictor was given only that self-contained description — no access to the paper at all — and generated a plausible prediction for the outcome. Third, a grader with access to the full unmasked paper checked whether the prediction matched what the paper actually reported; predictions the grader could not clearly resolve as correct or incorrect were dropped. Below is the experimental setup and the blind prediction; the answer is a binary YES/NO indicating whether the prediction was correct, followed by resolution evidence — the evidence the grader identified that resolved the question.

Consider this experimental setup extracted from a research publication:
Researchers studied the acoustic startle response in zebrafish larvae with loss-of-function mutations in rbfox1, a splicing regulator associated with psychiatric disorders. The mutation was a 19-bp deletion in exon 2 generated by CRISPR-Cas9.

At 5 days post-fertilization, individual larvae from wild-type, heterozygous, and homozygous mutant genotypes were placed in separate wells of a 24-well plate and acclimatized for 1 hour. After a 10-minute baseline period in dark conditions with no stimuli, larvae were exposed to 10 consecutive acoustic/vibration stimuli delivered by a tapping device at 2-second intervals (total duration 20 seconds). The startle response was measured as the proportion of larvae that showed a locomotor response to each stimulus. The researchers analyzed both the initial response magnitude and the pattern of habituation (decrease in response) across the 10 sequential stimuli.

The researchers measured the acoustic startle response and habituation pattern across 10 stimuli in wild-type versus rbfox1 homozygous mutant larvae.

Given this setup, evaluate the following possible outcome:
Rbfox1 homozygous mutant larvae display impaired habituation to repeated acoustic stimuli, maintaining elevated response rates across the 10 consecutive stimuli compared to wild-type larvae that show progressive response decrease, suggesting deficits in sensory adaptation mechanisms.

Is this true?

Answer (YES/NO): YES